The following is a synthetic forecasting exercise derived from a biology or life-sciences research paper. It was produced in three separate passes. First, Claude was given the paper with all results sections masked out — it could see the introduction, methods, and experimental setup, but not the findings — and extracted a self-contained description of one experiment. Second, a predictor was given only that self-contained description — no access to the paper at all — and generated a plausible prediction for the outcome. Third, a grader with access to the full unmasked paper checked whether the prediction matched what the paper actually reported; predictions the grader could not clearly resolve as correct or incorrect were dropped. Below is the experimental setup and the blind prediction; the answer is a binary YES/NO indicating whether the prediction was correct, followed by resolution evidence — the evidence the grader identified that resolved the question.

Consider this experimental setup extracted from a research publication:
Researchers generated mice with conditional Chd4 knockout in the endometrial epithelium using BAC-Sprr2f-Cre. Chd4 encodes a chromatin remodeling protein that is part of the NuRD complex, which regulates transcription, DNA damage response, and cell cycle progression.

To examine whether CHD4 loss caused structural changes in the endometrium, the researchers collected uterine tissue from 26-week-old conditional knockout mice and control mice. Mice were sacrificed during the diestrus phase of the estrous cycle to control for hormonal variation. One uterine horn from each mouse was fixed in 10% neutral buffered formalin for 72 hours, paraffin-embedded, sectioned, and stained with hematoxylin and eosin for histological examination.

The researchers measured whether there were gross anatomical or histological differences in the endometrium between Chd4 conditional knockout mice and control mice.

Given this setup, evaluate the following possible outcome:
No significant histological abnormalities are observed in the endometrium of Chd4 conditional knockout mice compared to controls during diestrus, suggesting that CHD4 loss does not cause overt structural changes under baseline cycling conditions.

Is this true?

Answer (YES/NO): YES